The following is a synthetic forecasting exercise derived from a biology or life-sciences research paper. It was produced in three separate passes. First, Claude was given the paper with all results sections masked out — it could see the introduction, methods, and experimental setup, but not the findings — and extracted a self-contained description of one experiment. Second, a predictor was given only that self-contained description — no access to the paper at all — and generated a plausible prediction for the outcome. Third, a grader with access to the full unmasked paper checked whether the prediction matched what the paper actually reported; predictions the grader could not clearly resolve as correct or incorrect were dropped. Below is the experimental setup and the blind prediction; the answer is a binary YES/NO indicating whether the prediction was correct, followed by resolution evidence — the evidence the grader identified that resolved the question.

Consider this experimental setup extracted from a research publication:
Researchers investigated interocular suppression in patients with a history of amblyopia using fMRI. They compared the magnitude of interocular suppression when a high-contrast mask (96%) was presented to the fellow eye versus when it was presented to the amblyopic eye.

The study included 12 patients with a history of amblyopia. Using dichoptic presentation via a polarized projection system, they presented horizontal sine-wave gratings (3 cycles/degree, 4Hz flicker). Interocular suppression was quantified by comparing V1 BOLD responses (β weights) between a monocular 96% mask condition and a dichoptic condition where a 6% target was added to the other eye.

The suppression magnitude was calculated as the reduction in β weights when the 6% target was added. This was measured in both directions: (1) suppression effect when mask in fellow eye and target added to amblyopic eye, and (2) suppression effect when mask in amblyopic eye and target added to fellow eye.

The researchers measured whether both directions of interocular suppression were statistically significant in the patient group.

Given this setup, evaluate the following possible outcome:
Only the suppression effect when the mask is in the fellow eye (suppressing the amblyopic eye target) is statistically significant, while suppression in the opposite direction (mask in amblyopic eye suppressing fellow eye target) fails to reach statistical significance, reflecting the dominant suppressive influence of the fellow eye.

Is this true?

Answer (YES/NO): NO